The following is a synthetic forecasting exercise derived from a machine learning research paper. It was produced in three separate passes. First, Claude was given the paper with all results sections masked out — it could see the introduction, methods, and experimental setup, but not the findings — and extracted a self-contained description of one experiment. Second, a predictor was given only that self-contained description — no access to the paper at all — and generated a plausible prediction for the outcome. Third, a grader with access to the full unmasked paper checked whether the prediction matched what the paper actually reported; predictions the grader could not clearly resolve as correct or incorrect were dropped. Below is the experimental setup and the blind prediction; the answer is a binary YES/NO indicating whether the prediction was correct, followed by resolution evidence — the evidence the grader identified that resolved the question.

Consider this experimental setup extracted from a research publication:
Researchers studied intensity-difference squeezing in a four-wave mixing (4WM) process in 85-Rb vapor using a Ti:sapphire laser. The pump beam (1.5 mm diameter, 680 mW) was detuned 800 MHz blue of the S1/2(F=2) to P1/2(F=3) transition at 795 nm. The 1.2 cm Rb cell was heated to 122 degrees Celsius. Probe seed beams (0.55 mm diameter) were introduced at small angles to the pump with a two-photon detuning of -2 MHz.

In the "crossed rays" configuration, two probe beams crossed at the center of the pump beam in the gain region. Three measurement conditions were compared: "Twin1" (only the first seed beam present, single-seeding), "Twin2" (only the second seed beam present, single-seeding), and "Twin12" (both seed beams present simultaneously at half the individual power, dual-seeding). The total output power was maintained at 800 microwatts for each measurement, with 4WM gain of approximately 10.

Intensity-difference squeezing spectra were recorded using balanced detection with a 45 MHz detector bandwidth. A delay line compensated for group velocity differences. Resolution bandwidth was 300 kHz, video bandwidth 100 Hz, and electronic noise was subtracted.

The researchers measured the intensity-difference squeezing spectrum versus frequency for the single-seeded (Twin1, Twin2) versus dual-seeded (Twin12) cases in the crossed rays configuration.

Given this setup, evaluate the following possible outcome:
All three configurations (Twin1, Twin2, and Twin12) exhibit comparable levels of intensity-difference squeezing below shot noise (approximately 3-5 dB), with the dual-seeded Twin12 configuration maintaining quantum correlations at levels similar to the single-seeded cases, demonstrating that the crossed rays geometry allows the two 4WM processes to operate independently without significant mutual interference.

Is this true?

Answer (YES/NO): NO